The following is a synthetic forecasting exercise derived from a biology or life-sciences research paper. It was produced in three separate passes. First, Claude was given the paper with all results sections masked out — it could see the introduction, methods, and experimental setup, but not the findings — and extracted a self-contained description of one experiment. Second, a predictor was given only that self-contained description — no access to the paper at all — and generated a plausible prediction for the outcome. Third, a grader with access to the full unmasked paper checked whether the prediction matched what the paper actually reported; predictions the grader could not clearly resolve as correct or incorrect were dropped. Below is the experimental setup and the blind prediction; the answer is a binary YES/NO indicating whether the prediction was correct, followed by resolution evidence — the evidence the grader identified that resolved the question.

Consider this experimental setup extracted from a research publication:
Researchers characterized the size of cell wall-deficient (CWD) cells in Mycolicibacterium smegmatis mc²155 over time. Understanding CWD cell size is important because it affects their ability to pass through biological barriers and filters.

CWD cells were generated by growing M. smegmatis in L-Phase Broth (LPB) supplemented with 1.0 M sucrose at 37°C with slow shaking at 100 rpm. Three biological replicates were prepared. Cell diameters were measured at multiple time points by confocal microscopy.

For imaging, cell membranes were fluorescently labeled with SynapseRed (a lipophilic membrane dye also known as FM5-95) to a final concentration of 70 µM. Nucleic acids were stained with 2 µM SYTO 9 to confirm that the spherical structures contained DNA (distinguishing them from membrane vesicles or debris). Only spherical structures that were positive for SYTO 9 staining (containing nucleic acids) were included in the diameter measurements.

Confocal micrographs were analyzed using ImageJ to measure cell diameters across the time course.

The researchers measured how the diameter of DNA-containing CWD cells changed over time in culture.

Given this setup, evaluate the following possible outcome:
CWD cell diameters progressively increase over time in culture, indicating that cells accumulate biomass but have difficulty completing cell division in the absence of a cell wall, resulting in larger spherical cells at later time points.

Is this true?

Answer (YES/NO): YES